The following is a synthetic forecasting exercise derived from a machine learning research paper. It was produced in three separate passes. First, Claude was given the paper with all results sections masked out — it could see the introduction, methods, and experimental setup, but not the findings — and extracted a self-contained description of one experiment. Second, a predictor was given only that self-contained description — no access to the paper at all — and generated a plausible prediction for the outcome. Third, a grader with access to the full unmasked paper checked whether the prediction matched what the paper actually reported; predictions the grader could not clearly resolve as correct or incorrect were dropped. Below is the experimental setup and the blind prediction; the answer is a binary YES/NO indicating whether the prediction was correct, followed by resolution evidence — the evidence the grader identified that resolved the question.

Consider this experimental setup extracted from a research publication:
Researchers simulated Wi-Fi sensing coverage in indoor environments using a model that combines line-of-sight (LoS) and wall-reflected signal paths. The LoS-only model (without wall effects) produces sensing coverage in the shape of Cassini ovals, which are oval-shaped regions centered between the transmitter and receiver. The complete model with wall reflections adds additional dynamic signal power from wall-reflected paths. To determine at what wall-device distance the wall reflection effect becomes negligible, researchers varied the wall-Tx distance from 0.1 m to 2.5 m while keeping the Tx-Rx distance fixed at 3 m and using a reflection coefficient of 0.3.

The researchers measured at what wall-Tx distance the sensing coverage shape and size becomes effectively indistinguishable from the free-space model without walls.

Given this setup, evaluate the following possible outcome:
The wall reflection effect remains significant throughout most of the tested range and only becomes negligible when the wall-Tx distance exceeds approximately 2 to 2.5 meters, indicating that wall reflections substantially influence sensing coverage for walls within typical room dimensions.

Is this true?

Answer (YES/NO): YES